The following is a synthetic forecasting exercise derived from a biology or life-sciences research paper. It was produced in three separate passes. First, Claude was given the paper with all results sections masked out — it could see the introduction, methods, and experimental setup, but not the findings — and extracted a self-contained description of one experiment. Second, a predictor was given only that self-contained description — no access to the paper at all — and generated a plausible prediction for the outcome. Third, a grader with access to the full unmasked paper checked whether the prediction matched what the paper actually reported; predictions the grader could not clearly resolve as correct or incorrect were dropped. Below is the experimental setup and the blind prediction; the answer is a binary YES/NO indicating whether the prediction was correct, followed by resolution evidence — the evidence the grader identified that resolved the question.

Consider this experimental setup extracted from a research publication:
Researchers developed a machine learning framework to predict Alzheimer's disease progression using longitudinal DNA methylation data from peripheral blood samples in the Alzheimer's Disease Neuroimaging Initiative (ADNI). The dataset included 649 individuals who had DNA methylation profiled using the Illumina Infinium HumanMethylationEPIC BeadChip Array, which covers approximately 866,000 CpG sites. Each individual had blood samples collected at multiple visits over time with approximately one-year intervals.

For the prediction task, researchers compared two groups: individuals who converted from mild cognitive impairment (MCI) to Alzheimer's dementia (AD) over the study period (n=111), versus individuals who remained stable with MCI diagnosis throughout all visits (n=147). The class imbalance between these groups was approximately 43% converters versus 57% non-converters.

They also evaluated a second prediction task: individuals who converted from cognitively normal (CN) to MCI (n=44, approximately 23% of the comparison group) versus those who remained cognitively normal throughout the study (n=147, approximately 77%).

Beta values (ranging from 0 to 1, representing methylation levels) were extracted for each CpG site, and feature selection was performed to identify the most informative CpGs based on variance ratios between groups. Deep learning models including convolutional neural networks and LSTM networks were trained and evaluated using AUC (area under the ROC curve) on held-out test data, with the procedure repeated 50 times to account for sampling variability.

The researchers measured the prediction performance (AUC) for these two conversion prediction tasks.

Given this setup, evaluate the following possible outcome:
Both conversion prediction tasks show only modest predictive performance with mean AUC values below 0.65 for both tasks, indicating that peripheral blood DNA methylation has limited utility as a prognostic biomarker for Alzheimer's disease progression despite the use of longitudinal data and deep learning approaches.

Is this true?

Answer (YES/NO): NO